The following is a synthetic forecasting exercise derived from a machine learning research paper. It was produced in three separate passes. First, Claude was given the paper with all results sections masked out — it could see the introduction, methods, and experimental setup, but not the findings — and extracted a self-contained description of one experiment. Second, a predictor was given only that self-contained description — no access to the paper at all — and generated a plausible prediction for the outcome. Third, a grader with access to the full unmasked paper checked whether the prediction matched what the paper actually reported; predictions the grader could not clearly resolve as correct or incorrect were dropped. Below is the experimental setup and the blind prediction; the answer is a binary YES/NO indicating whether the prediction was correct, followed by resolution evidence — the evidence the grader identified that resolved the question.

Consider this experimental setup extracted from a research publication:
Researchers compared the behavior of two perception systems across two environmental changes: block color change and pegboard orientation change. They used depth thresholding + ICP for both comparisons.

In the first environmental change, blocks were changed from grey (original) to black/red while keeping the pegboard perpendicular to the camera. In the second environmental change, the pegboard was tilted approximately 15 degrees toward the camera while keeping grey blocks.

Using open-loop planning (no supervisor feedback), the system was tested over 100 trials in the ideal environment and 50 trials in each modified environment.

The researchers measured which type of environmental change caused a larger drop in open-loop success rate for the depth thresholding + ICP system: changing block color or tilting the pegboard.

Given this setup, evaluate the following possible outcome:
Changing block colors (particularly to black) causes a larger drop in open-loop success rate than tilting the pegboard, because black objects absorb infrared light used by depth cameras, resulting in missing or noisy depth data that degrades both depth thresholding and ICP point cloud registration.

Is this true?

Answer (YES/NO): NO